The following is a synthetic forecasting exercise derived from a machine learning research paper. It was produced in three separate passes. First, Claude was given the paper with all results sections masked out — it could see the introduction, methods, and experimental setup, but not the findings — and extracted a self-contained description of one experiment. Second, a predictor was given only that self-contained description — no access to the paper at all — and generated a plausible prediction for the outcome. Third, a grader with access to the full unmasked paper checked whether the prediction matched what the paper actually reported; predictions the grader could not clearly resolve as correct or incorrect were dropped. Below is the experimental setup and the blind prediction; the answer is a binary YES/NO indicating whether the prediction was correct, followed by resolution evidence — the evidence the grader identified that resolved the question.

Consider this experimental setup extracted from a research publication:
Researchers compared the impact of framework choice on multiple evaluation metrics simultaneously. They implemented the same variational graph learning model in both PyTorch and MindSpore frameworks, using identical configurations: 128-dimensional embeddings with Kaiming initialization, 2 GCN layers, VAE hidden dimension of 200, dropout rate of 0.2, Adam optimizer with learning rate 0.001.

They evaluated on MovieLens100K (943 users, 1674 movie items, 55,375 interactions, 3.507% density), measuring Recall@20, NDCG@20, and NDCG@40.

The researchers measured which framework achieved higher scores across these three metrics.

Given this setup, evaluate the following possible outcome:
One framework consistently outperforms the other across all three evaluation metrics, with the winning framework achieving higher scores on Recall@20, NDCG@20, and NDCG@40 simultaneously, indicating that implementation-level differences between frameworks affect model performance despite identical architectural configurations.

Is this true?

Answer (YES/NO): YES